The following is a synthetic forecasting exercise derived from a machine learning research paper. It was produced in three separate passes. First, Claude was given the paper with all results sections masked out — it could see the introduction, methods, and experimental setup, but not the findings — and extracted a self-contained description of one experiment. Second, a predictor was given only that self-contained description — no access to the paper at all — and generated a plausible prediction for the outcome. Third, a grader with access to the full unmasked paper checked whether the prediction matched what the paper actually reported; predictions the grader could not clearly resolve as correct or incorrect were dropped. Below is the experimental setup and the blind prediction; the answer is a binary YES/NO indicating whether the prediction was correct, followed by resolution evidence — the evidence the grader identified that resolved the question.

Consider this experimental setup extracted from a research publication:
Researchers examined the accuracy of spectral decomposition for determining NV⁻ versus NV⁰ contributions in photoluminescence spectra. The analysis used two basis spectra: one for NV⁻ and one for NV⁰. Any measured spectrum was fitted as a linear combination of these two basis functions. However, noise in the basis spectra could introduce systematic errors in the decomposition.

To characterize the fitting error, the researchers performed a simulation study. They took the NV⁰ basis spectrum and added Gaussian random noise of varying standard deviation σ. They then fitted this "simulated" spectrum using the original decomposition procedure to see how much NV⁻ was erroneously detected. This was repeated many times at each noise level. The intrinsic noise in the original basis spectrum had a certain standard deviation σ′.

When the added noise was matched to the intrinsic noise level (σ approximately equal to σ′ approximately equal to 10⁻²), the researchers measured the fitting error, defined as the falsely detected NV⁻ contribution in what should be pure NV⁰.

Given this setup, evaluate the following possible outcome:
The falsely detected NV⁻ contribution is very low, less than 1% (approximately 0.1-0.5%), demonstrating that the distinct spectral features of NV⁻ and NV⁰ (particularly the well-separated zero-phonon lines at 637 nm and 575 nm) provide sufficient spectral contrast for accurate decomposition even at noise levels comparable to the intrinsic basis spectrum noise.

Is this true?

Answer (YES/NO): NO